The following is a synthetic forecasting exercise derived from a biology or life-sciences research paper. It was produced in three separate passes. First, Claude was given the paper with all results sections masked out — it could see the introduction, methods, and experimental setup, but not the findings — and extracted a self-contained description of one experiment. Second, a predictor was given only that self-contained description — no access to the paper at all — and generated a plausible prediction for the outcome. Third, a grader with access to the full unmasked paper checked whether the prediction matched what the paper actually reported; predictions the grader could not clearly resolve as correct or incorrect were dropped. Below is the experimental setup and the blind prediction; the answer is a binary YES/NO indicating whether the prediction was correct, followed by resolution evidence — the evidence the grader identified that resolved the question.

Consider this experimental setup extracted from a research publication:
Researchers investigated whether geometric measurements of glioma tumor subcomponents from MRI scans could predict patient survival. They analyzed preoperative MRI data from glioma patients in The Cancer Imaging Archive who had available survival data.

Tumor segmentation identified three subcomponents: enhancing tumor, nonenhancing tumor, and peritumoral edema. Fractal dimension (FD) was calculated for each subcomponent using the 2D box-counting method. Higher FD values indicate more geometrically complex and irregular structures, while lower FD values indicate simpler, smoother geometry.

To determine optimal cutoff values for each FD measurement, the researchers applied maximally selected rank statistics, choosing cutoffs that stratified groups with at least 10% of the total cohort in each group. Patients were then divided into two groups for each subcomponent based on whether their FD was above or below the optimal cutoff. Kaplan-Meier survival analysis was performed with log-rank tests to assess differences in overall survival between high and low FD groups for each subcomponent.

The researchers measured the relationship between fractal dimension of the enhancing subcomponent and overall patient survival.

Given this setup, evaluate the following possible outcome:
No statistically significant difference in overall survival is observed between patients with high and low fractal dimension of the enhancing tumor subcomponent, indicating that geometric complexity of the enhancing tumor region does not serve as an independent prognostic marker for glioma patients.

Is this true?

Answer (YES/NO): NO